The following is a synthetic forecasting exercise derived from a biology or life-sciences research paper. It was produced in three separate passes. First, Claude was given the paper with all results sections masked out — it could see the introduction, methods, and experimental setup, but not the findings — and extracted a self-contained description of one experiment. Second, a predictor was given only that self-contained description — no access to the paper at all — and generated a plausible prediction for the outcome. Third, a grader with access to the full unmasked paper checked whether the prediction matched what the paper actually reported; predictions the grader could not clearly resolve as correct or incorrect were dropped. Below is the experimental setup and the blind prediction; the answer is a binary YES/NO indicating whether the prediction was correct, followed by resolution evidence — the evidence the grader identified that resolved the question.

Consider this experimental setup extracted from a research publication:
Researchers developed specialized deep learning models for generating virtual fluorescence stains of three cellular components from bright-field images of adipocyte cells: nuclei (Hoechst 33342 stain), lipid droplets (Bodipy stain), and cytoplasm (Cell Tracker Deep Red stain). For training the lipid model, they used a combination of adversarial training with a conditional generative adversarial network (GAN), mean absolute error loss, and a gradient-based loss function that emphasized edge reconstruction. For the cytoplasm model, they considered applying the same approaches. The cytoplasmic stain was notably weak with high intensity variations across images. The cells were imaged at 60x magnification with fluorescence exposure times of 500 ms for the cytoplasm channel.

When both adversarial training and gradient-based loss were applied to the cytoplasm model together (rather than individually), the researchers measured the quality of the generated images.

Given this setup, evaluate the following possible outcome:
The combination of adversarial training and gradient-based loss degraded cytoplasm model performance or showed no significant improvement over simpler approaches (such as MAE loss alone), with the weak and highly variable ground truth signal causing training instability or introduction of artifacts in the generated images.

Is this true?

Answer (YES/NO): YES